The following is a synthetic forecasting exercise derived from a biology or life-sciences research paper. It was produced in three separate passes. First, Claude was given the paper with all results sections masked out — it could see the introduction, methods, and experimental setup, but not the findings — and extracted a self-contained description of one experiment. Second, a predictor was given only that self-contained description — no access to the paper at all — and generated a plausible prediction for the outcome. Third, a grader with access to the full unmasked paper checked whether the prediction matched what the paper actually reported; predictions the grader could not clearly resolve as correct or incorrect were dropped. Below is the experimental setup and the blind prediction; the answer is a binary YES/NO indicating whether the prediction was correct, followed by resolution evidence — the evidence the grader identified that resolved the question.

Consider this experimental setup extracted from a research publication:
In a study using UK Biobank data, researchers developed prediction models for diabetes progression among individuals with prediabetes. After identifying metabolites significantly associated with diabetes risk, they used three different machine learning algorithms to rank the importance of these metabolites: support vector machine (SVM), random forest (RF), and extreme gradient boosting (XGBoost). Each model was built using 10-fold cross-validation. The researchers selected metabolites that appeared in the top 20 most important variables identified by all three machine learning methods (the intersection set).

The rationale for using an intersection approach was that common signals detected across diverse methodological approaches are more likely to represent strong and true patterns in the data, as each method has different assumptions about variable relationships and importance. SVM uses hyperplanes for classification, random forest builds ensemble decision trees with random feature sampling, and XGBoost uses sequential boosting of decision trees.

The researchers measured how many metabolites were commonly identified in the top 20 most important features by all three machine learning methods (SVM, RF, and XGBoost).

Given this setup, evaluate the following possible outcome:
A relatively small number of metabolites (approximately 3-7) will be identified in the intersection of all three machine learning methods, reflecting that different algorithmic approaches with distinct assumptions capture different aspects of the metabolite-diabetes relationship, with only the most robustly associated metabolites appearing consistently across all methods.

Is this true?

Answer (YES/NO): NO